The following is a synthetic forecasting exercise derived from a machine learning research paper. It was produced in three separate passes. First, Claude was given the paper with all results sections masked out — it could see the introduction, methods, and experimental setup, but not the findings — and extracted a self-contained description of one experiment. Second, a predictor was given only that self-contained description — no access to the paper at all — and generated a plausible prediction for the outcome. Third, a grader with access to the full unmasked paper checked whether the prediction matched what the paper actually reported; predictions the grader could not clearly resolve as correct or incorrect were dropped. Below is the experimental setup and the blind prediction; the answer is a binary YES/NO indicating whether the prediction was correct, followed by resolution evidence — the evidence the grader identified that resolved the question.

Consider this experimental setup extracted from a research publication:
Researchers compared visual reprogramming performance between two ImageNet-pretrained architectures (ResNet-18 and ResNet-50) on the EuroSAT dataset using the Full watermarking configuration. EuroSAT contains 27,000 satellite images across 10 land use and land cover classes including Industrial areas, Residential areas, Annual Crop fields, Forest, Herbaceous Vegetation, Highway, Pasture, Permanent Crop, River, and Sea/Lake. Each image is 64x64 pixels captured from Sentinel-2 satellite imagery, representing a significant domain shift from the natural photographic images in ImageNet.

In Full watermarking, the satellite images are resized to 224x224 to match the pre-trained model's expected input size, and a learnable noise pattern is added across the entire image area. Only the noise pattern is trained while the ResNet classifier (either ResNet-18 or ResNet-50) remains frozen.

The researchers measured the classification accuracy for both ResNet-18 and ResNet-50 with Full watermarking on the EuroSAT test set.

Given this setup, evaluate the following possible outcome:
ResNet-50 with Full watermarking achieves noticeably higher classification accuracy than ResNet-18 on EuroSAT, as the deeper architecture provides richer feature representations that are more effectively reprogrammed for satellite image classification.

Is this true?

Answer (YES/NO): YES